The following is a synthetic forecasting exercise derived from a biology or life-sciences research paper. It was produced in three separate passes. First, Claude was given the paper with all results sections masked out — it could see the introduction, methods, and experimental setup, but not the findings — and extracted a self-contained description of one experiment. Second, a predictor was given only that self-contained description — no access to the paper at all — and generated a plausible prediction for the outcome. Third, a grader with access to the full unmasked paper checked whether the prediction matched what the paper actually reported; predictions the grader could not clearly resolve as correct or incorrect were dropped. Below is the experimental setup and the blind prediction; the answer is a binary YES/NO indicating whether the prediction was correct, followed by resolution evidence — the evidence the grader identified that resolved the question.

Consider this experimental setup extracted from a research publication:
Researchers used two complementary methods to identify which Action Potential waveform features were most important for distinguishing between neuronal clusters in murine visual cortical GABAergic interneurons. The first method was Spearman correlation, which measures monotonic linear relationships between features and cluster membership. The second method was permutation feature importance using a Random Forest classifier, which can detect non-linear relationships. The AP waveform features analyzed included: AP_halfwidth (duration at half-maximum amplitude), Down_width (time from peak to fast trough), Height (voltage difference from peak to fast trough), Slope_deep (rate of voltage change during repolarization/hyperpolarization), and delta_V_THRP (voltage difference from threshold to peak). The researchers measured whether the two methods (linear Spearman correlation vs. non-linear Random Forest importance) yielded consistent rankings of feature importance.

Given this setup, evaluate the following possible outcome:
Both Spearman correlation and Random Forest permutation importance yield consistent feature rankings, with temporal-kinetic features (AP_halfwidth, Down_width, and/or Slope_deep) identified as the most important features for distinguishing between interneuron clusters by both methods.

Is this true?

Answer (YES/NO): NO